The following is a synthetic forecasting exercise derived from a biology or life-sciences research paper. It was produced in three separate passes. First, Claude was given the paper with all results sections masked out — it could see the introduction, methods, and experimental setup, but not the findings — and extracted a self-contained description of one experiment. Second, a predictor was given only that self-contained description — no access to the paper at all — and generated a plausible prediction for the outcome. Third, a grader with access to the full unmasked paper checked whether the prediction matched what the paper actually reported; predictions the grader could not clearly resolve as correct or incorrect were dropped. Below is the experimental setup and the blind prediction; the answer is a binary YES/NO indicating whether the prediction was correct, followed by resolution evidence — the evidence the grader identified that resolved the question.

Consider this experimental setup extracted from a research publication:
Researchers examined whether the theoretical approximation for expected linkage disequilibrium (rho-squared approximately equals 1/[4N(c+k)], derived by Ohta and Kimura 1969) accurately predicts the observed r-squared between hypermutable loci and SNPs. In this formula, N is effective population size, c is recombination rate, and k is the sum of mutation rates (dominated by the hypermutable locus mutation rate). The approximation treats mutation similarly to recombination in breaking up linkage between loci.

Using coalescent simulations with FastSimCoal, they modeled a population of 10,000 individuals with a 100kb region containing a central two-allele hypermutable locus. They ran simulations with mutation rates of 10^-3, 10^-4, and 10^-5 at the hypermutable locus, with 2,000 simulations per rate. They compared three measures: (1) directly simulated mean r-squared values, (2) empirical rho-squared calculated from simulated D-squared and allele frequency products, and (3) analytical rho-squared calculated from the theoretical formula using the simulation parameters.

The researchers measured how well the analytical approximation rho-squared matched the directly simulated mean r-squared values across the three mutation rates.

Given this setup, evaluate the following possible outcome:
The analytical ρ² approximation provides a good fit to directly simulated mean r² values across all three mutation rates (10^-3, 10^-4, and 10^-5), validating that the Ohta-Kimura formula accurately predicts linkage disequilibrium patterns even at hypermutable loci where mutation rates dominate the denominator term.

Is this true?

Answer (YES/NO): NO